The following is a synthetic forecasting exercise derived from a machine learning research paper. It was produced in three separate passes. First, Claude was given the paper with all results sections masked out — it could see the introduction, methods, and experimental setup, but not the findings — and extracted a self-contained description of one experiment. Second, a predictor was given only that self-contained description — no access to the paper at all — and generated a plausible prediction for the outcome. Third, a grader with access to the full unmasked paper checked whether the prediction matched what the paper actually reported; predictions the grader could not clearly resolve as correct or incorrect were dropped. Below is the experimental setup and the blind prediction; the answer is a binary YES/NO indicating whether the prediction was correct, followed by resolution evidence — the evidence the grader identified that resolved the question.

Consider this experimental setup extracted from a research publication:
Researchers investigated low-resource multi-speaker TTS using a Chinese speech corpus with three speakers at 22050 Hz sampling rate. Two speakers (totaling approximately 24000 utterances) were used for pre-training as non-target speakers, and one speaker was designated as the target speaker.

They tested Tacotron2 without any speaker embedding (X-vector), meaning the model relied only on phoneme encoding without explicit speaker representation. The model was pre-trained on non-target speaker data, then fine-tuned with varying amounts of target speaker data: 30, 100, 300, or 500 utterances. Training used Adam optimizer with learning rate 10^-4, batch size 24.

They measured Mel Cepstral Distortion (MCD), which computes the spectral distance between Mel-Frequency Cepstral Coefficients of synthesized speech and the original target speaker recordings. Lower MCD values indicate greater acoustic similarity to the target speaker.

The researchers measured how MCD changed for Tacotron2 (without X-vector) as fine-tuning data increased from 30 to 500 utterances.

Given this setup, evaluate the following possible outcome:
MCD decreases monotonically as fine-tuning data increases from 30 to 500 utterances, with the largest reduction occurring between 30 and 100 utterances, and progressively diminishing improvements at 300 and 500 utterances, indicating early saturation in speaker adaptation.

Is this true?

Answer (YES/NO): NO